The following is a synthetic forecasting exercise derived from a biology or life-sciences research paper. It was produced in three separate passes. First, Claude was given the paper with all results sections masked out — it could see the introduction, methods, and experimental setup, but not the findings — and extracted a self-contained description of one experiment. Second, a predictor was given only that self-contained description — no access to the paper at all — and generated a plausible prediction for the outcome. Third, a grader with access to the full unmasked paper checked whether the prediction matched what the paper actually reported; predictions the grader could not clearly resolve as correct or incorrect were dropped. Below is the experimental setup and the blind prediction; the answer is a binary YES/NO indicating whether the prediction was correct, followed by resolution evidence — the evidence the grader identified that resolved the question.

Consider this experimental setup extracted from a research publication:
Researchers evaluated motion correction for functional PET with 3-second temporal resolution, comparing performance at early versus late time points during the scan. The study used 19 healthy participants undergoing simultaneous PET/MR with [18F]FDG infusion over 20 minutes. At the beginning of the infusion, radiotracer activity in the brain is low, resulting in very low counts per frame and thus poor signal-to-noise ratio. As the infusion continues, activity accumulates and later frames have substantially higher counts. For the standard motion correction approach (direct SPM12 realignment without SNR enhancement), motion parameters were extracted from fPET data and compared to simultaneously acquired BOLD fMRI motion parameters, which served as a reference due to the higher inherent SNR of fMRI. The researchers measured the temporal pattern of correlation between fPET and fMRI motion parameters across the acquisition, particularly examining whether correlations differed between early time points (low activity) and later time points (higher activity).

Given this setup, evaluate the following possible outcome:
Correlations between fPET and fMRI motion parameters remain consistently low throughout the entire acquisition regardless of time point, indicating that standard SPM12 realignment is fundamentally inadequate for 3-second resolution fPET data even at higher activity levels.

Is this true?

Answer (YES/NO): NO